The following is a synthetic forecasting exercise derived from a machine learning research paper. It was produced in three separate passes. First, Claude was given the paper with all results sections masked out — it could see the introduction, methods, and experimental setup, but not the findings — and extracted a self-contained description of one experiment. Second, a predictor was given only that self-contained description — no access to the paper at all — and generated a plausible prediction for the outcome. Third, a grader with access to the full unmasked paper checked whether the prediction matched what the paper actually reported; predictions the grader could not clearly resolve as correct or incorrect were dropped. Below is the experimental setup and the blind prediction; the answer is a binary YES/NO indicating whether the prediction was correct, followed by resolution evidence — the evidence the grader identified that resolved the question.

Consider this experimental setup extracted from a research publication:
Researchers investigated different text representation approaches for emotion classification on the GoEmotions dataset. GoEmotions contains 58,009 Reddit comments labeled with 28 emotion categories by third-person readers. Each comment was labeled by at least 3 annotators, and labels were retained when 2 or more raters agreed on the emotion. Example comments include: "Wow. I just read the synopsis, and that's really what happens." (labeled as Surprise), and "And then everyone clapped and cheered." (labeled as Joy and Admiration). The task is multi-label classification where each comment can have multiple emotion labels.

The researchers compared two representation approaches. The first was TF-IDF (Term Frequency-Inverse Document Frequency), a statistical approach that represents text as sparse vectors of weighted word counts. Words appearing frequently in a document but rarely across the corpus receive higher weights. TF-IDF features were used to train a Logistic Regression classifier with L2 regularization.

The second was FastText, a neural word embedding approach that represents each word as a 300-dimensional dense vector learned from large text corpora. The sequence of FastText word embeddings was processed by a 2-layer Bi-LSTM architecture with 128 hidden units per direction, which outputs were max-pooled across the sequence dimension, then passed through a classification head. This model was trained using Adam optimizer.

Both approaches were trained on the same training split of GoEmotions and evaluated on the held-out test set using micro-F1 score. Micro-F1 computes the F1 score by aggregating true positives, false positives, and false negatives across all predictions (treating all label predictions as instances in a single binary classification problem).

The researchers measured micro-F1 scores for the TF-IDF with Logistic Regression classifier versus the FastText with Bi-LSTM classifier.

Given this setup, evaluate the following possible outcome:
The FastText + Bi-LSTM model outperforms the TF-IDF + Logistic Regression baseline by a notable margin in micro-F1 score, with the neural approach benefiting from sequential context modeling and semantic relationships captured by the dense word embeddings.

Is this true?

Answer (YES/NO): NO